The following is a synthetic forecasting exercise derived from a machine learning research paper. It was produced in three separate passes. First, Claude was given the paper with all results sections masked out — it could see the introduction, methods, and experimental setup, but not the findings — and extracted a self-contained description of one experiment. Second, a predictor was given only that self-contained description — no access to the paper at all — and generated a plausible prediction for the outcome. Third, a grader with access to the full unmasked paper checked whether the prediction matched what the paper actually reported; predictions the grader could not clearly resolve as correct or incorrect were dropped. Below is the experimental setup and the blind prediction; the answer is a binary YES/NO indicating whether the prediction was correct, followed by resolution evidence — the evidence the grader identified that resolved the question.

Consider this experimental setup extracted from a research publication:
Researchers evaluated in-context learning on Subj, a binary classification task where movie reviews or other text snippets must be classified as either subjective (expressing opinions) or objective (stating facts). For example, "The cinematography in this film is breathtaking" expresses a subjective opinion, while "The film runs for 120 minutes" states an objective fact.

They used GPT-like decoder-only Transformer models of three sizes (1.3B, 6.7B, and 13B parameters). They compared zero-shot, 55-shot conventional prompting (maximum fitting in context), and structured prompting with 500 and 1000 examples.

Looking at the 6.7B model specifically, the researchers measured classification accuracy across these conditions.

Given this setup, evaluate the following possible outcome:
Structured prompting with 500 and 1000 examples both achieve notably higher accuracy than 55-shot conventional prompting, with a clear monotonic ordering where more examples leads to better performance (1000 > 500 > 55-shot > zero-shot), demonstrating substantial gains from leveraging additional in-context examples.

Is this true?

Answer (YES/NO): NO